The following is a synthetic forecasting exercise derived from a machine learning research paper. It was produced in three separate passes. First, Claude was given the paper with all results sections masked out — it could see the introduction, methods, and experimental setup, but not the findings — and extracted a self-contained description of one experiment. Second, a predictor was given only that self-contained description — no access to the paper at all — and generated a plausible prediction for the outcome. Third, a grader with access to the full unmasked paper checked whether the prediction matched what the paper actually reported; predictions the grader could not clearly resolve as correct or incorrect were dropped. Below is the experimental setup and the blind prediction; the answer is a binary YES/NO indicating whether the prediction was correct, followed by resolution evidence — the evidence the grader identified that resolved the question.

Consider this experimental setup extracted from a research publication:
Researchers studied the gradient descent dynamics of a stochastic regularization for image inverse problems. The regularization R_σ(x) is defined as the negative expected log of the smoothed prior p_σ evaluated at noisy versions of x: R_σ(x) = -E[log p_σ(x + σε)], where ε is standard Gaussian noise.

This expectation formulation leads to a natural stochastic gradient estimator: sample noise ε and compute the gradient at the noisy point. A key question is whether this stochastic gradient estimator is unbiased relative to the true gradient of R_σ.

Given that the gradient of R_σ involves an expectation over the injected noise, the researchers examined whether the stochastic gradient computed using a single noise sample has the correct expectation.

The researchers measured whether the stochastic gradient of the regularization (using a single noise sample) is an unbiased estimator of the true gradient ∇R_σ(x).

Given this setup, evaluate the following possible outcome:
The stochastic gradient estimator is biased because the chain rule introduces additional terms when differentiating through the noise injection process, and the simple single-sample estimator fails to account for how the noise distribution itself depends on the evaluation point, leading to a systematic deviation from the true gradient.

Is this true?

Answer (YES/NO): NO